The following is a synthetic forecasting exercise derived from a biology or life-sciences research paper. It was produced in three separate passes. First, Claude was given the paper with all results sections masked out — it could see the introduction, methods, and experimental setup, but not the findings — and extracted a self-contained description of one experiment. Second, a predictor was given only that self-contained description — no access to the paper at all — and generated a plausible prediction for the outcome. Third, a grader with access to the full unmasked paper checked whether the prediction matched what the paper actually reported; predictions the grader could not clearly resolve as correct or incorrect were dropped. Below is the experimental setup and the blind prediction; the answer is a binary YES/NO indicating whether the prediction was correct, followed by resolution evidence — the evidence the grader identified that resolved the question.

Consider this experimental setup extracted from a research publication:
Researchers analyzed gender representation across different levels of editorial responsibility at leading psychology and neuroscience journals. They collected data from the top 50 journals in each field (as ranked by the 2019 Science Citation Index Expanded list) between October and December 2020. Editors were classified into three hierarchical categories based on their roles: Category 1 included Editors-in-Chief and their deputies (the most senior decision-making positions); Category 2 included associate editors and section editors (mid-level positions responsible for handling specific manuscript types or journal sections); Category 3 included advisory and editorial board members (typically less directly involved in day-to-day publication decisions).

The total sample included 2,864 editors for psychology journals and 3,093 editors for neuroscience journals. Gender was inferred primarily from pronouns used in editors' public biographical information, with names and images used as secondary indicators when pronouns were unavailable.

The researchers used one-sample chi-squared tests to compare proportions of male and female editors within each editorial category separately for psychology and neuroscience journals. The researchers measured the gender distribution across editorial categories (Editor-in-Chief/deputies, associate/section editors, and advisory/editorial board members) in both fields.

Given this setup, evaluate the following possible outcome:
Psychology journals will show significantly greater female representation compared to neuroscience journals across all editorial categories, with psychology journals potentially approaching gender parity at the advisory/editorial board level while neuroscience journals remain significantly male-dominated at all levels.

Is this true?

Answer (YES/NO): NO